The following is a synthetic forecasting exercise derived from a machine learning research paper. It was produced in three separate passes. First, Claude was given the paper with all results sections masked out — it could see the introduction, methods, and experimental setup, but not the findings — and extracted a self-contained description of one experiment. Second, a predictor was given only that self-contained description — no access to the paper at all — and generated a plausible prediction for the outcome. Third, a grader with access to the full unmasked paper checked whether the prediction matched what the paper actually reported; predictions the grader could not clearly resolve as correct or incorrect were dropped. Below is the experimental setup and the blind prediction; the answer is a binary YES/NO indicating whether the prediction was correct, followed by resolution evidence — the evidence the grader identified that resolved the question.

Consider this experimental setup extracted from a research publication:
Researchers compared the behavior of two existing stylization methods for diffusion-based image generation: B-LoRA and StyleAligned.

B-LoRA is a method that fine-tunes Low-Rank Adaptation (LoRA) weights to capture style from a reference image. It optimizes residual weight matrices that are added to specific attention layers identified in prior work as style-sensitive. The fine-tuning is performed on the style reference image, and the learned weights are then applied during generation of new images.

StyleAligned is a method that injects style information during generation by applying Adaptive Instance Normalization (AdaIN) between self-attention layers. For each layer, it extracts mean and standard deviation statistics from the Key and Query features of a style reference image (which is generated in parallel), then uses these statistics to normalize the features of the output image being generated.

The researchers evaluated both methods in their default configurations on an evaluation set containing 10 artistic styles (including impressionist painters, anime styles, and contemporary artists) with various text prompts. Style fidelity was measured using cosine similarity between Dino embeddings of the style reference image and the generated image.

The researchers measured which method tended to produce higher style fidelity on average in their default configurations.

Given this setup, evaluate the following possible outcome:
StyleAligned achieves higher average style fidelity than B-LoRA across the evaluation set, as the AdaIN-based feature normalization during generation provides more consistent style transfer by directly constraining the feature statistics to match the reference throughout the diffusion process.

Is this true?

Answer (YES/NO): YES